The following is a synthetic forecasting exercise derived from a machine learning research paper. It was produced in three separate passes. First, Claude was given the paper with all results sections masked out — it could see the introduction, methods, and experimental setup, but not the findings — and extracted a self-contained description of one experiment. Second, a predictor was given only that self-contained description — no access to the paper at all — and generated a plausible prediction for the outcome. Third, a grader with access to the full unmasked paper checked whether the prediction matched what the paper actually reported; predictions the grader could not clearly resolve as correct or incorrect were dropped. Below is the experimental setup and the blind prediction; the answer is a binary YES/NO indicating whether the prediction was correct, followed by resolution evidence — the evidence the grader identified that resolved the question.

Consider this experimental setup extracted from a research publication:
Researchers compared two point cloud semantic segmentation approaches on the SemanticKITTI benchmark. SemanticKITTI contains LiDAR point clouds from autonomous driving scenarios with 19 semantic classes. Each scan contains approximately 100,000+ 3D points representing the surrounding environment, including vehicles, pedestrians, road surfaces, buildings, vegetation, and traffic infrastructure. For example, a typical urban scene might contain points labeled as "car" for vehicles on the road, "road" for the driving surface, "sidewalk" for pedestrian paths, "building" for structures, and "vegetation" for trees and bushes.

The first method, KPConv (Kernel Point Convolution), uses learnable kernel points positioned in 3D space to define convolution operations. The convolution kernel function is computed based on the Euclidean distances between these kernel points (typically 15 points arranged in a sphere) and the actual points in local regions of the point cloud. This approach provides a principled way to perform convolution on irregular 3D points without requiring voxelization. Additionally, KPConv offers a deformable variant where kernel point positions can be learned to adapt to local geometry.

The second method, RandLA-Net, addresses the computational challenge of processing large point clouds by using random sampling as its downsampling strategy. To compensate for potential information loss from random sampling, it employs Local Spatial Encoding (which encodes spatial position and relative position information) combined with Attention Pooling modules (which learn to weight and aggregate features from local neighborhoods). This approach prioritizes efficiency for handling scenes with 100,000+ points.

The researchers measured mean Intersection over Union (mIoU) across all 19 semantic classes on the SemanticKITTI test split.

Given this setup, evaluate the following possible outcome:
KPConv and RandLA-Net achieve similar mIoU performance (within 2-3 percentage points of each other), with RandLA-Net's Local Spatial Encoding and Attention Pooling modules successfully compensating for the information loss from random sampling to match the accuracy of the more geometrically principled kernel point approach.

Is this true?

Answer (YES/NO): YES